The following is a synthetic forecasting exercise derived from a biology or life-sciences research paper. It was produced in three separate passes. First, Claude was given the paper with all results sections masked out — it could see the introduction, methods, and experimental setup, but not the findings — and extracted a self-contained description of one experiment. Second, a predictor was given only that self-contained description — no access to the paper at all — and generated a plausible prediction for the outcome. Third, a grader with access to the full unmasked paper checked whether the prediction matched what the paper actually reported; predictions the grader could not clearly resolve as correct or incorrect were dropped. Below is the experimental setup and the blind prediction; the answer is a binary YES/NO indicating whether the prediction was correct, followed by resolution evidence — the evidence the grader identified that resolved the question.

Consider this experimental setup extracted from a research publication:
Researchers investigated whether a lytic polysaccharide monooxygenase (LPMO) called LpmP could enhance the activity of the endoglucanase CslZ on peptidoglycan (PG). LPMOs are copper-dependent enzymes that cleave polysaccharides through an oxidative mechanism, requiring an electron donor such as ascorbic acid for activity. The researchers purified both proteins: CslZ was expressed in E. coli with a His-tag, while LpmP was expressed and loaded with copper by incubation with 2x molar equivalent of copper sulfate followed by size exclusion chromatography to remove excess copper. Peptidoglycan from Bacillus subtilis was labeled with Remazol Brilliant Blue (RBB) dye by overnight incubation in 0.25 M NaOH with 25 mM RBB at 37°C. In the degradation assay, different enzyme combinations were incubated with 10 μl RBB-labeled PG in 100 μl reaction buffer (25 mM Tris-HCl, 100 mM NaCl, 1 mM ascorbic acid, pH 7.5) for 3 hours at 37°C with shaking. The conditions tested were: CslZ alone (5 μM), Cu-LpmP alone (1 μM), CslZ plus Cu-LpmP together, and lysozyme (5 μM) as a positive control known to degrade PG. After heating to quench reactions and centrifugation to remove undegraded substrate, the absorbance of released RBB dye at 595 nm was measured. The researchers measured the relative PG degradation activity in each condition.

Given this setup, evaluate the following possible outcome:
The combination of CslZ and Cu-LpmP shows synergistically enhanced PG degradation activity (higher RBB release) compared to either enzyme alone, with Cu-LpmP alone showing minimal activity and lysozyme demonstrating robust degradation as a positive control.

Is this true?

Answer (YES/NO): YES